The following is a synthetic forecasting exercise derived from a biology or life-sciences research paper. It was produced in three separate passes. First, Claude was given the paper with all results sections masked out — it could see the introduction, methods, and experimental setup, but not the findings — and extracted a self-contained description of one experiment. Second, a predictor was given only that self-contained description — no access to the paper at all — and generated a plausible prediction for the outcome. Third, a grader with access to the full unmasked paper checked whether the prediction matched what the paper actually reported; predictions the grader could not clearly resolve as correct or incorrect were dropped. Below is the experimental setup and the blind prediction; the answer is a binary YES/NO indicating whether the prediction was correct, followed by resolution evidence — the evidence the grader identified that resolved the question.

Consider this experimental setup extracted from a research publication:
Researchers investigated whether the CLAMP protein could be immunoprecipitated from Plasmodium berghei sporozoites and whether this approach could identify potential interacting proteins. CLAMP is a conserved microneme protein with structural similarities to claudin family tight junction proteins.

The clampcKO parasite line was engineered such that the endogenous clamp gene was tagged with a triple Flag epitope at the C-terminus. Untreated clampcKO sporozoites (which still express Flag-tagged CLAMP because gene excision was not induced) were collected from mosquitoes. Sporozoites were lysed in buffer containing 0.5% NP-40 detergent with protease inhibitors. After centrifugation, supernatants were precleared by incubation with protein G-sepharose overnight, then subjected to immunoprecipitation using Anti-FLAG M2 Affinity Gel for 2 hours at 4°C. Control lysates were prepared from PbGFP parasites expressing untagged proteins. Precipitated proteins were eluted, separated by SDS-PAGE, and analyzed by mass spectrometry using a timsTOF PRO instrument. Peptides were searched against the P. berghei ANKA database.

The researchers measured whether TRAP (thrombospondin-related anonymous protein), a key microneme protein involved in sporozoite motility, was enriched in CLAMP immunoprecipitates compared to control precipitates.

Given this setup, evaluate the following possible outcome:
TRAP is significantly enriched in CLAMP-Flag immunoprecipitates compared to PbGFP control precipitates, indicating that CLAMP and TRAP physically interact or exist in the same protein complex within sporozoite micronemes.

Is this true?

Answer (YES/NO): YES